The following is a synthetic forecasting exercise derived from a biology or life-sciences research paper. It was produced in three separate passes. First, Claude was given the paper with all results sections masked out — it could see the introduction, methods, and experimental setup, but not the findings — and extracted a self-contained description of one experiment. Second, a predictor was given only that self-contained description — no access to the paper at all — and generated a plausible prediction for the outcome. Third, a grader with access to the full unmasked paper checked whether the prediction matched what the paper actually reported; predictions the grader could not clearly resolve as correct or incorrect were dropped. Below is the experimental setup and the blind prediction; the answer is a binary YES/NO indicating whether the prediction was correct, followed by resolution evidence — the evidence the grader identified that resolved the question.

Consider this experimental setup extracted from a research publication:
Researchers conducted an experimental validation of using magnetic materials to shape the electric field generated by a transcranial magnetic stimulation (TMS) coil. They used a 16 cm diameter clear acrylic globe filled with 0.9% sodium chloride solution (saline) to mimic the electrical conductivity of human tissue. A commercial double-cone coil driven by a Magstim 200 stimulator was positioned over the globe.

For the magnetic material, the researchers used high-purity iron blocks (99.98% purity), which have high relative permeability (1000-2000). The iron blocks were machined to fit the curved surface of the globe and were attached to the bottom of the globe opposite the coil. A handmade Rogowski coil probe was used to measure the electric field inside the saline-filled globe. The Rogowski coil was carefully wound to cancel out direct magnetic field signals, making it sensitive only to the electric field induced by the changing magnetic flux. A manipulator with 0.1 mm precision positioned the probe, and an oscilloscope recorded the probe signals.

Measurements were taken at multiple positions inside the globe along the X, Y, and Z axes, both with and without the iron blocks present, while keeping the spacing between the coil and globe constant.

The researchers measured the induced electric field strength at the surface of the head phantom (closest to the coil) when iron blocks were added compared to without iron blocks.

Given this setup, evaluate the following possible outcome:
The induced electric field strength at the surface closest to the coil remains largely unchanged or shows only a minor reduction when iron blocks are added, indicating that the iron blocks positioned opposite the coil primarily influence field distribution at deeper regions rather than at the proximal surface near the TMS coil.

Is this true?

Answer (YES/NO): NO